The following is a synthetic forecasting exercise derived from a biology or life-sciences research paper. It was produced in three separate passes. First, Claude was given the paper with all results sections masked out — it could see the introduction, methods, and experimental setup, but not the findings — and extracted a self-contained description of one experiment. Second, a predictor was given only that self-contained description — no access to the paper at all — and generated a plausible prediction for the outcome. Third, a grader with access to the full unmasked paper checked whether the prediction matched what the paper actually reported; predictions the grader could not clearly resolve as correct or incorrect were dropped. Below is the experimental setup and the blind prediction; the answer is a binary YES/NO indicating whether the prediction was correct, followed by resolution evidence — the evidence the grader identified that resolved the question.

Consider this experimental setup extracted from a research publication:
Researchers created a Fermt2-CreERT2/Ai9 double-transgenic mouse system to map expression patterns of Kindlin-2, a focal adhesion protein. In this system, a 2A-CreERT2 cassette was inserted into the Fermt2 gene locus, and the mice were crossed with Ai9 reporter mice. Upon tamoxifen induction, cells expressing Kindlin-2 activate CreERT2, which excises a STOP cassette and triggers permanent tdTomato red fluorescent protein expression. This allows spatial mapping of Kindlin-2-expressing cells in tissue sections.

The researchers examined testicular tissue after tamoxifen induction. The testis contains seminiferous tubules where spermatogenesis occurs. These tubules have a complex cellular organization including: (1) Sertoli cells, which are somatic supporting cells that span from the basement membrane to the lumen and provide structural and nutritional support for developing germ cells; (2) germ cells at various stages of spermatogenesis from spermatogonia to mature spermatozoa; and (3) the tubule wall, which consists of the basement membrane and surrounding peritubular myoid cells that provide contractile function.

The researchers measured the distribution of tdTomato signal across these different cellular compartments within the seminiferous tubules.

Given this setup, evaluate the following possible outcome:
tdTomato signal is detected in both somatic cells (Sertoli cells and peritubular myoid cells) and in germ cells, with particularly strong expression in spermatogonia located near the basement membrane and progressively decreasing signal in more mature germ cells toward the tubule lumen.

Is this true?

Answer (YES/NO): NO